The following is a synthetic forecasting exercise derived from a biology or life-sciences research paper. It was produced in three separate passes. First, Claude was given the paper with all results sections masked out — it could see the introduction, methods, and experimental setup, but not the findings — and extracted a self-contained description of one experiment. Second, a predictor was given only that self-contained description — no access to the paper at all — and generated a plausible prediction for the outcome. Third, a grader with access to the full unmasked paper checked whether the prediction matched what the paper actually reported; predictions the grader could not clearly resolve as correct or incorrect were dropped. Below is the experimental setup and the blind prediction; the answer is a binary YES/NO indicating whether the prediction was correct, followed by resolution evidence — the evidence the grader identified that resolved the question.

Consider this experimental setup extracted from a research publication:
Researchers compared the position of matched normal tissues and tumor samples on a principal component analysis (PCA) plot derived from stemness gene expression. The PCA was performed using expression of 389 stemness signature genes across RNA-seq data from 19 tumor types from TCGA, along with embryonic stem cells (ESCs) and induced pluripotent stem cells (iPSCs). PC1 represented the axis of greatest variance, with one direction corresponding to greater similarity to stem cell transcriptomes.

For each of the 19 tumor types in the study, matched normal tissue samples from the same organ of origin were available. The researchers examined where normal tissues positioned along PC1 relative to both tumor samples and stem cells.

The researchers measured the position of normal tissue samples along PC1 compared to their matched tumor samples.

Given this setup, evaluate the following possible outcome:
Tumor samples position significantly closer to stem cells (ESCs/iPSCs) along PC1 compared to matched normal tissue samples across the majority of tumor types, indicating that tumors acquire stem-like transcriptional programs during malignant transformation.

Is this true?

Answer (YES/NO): YES